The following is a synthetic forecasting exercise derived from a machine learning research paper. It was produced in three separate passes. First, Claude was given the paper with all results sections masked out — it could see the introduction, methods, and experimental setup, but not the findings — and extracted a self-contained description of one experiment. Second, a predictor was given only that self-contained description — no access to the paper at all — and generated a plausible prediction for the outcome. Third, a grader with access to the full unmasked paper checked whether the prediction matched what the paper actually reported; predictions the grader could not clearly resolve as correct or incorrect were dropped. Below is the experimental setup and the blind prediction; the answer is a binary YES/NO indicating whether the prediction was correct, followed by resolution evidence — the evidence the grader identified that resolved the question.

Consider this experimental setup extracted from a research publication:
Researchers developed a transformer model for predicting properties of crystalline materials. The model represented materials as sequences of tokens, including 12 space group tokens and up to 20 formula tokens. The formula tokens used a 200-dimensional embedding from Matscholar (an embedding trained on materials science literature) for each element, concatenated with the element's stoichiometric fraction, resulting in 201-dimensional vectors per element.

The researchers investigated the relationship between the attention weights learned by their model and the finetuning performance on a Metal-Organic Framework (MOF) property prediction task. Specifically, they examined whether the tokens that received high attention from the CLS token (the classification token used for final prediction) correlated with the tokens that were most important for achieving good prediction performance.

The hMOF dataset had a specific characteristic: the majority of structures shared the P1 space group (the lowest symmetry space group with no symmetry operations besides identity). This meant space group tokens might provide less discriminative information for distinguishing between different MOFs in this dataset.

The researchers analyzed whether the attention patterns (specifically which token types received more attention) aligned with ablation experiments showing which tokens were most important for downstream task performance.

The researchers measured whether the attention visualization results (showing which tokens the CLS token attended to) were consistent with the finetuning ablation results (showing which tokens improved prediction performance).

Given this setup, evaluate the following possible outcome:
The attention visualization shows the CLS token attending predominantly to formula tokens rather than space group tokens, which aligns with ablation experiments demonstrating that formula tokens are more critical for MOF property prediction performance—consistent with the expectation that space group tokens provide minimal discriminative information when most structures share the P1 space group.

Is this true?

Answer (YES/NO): NO